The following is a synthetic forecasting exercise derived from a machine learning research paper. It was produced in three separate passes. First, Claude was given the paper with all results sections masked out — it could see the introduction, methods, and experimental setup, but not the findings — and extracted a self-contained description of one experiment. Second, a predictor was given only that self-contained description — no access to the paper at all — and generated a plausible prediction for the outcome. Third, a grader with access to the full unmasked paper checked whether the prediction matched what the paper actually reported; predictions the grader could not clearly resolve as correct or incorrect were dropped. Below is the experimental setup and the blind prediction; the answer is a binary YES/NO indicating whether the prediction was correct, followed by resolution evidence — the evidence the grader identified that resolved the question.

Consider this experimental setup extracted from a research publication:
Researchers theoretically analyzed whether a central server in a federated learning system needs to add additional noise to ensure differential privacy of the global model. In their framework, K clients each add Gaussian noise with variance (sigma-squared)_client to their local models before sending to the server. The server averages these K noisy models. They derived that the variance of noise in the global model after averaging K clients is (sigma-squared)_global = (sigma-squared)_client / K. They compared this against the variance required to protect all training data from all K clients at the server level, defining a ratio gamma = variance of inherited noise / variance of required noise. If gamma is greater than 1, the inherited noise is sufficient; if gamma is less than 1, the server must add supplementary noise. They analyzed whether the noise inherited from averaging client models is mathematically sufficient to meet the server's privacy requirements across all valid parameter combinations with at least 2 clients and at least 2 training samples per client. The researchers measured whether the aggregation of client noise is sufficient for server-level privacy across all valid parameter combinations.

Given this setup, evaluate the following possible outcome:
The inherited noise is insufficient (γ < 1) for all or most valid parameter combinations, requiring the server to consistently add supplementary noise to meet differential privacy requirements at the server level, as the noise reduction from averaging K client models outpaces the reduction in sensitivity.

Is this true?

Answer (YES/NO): NO